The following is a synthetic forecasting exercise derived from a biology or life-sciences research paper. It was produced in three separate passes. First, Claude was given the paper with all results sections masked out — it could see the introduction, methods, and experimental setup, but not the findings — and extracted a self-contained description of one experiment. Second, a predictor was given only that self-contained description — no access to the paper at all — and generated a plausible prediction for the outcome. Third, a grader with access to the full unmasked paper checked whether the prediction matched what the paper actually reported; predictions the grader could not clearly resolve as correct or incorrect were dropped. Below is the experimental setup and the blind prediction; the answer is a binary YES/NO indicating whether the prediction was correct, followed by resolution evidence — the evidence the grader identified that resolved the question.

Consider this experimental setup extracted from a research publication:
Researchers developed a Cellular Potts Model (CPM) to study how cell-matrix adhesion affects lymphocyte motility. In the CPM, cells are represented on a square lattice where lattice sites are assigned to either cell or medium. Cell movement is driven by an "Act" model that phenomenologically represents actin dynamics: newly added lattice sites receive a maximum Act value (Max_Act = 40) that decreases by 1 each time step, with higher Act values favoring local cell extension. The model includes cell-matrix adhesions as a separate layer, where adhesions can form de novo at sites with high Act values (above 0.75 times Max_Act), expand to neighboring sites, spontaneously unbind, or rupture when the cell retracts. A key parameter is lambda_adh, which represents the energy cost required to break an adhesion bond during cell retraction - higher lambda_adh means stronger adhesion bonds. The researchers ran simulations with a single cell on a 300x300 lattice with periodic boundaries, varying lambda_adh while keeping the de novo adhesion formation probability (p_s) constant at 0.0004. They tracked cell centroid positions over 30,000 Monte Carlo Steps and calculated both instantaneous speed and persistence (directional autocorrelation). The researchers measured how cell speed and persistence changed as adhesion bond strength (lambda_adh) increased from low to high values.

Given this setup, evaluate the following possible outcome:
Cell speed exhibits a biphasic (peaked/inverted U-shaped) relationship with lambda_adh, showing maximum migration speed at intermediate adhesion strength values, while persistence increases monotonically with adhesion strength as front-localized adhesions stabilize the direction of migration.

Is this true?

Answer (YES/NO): NO